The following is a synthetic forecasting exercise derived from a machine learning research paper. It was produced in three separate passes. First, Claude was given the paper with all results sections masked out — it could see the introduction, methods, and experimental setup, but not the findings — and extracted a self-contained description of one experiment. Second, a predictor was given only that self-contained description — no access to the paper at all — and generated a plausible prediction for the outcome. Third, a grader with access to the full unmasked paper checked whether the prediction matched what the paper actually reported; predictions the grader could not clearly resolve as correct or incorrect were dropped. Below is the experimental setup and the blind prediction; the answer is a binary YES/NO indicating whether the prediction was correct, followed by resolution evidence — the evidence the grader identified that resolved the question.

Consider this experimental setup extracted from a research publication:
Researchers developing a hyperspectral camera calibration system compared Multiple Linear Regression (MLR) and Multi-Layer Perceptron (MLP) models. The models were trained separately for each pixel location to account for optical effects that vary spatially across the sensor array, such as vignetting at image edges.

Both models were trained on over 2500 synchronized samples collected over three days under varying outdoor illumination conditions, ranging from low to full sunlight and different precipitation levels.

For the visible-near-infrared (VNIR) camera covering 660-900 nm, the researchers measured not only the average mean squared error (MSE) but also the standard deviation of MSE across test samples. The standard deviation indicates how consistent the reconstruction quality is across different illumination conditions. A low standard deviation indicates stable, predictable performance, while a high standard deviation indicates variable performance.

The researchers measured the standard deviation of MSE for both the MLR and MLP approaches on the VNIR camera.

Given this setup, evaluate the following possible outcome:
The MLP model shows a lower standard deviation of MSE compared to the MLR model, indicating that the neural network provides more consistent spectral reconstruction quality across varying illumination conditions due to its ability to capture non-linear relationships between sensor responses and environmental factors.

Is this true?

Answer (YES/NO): NO